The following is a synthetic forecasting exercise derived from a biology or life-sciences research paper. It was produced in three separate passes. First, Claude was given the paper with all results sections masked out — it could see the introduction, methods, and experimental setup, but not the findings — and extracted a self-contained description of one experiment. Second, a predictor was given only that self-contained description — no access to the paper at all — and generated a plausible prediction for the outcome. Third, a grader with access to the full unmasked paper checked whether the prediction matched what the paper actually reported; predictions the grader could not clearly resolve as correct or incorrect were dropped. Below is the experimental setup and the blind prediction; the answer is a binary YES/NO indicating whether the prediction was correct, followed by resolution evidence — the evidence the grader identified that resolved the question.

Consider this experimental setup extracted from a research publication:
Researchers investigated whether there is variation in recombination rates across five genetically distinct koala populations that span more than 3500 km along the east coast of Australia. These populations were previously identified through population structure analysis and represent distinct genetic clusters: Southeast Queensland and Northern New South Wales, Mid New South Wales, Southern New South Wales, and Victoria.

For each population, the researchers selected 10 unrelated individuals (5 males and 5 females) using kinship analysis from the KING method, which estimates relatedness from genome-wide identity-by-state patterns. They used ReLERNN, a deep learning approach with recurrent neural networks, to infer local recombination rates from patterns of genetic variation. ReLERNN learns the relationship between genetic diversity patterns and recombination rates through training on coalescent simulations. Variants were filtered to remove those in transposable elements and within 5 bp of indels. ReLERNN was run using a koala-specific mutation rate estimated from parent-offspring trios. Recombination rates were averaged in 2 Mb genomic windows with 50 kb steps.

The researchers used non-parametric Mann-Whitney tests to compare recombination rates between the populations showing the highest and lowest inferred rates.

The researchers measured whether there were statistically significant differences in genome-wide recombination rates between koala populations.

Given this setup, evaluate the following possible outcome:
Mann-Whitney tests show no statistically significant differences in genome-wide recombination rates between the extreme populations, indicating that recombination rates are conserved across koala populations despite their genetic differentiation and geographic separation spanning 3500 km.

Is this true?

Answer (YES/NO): NO